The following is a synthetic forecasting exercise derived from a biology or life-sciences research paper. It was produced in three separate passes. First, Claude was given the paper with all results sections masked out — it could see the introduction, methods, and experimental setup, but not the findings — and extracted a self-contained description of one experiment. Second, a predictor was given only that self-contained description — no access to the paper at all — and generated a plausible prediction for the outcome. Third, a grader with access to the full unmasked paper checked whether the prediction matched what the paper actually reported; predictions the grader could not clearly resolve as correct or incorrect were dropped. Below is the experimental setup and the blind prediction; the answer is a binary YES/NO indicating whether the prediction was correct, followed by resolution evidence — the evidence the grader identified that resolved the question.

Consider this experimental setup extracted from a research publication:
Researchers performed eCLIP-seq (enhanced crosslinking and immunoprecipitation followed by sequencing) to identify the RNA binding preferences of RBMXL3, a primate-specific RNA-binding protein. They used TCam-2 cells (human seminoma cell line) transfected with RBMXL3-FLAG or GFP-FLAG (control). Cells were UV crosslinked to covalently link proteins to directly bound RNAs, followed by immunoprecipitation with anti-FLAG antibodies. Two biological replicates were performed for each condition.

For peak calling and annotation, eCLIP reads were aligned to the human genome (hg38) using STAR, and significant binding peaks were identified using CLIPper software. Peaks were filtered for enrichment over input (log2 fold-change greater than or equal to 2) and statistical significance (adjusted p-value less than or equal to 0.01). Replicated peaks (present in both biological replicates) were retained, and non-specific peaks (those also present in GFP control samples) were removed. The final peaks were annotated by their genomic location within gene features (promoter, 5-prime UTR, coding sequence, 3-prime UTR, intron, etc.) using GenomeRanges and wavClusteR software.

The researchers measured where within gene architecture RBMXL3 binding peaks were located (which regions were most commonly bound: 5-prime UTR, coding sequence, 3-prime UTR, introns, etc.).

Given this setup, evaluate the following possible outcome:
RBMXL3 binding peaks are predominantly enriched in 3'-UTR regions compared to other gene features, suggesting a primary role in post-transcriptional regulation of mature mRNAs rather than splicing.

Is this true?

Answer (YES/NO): NO